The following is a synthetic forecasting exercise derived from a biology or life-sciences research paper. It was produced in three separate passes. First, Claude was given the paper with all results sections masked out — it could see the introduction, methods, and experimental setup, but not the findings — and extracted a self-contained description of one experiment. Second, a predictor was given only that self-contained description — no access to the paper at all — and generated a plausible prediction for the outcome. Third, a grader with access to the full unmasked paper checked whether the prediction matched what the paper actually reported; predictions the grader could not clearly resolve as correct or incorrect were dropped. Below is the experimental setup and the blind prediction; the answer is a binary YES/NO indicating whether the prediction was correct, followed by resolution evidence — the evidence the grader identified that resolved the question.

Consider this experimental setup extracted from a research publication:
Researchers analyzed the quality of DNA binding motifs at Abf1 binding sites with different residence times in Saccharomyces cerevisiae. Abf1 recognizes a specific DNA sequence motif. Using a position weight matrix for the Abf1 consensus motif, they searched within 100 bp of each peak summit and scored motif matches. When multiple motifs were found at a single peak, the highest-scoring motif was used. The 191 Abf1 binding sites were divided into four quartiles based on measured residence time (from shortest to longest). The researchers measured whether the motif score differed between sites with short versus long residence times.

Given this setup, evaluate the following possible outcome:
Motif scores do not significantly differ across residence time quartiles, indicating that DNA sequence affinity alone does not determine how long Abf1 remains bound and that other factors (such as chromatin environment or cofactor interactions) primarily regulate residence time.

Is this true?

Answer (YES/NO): NO